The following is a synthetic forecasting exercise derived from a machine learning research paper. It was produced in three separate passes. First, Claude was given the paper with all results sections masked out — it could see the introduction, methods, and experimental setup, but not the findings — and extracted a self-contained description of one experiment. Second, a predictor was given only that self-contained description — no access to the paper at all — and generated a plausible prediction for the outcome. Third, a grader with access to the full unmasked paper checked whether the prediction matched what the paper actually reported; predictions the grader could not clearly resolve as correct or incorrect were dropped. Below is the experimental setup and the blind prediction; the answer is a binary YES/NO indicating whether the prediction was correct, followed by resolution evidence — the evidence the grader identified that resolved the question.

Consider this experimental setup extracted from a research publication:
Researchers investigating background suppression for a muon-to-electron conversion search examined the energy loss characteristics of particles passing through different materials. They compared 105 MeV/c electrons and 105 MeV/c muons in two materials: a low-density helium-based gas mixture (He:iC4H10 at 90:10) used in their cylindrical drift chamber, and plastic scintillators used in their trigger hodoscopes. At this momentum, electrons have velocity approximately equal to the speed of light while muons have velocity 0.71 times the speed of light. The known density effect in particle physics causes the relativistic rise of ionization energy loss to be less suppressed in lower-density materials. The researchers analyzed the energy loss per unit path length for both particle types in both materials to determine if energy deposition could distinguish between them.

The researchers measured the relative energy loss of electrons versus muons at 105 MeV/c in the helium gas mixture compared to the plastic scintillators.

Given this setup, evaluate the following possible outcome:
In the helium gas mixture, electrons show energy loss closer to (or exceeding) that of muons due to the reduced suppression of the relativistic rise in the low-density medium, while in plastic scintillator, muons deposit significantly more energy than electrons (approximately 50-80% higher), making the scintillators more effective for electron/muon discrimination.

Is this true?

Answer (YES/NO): NO